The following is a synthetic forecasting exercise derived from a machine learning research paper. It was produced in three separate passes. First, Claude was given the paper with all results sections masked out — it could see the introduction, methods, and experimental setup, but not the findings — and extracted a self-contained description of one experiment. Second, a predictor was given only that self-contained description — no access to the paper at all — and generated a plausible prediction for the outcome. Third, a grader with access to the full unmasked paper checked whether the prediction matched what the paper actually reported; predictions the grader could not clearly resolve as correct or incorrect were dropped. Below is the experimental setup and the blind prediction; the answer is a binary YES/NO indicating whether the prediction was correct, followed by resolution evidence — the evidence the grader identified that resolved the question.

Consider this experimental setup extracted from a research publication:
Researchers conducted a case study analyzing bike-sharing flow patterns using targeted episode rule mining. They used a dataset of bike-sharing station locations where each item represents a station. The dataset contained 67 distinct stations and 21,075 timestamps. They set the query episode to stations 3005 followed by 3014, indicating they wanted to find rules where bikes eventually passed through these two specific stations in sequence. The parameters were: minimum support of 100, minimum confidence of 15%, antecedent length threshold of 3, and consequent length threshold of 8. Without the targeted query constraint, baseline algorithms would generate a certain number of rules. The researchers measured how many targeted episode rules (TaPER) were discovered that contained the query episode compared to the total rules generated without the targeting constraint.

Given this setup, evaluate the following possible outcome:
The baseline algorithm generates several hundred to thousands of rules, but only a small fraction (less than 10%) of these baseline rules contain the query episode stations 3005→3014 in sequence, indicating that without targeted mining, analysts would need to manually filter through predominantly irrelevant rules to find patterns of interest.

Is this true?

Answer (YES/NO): NO